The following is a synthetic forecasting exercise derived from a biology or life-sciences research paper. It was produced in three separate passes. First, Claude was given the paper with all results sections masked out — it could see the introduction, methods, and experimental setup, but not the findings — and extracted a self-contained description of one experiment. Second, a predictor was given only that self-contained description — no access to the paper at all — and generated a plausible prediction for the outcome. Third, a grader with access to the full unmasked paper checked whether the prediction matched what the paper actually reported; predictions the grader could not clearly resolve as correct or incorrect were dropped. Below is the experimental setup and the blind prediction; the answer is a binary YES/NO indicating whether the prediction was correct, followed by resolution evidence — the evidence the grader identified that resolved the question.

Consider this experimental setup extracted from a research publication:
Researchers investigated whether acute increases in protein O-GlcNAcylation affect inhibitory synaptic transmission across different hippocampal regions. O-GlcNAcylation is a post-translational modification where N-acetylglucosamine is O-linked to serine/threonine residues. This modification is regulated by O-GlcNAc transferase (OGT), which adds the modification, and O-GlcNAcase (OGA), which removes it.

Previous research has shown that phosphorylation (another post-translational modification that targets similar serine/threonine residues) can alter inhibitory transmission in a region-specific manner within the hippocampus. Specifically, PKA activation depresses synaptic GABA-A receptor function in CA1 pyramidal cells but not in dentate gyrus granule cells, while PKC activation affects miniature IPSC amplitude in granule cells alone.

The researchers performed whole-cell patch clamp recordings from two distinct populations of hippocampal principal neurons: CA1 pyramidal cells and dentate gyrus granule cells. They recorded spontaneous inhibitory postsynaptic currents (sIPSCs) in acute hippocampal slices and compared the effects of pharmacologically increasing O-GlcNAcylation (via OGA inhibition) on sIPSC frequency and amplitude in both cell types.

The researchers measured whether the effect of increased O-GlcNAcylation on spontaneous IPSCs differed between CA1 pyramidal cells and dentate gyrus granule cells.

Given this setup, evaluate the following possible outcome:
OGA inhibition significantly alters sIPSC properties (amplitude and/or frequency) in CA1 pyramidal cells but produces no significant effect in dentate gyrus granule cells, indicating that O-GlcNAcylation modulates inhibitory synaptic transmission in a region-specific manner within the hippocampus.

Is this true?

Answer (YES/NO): NO